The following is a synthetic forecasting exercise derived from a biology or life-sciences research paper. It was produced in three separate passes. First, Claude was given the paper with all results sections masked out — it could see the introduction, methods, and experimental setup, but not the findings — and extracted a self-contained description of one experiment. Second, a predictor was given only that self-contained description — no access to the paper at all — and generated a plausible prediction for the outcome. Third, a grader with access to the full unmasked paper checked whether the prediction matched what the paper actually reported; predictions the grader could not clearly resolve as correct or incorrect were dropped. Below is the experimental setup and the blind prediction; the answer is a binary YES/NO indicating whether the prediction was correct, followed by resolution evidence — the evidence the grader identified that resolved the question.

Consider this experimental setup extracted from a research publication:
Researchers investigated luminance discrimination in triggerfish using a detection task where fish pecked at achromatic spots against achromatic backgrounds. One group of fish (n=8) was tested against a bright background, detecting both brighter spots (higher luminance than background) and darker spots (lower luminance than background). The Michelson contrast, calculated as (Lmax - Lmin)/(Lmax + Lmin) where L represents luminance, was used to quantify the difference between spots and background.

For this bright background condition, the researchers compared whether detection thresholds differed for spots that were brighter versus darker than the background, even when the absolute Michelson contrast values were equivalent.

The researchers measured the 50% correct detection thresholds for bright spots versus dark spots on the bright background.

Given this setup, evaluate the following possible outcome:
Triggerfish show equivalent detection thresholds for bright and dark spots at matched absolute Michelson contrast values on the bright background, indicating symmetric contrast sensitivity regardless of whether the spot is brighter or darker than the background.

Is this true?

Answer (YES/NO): NO